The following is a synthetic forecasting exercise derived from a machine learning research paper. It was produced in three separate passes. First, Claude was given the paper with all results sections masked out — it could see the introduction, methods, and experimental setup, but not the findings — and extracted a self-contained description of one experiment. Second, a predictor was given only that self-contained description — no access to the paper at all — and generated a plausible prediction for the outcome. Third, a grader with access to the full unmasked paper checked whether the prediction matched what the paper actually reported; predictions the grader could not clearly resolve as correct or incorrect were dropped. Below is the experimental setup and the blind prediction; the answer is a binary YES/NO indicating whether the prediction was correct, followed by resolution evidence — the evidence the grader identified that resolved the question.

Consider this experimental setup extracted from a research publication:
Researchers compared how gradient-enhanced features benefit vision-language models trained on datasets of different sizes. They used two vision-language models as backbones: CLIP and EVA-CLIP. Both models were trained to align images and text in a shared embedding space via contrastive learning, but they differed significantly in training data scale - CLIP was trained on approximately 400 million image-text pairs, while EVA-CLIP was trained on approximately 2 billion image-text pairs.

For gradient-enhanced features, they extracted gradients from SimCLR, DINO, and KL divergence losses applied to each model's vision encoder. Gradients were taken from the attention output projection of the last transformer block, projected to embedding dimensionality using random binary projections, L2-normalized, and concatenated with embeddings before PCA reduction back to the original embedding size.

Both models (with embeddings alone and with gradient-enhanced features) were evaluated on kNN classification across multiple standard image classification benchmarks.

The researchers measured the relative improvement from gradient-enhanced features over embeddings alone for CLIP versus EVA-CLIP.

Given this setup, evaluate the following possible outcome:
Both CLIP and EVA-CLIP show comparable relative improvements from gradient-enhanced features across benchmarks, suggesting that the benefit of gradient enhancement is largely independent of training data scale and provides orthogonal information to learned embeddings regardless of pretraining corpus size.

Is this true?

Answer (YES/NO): NO